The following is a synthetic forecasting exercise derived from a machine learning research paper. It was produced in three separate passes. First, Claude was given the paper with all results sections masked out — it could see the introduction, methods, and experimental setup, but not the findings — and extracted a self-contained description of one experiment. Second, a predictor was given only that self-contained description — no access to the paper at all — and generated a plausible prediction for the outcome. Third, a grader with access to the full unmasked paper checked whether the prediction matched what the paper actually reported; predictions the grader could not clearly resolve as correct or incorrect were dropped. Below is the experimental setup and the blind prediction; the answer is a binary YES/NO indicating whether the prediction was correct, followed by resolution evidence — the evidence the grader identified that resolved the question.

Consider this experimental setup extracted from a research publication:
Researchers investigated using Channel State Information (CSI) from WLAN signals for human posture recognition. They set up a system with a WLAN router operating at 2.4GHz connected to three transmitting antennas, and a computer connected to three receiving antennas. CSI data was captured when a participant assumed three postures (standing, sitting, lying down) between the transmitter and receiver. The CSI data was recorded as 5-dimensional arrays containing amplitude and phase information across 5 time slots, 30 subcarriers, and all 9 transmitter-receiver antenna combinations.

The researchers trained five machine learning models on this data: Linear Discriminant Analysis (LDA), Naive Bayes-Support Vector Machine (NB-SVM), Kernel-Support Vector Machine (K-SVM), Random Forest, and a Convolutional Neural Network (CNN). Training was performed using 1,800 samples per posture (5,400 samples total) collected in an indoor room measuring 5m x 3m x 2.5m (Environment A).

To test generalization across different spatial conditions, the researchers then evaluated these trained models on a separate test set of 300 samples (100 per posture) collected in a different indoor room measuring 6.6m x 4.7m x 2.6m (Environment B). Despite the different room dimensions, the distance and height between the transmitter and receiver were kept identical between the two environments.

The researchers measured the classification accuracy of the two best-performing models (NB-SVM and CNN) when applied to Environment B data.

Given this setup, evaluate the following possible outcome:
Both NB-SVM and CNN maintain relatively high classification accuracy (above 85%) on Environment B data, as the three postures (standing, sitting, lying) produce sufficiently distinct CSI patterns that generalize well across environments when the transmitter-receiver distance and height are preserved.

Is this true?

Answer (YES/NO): NO